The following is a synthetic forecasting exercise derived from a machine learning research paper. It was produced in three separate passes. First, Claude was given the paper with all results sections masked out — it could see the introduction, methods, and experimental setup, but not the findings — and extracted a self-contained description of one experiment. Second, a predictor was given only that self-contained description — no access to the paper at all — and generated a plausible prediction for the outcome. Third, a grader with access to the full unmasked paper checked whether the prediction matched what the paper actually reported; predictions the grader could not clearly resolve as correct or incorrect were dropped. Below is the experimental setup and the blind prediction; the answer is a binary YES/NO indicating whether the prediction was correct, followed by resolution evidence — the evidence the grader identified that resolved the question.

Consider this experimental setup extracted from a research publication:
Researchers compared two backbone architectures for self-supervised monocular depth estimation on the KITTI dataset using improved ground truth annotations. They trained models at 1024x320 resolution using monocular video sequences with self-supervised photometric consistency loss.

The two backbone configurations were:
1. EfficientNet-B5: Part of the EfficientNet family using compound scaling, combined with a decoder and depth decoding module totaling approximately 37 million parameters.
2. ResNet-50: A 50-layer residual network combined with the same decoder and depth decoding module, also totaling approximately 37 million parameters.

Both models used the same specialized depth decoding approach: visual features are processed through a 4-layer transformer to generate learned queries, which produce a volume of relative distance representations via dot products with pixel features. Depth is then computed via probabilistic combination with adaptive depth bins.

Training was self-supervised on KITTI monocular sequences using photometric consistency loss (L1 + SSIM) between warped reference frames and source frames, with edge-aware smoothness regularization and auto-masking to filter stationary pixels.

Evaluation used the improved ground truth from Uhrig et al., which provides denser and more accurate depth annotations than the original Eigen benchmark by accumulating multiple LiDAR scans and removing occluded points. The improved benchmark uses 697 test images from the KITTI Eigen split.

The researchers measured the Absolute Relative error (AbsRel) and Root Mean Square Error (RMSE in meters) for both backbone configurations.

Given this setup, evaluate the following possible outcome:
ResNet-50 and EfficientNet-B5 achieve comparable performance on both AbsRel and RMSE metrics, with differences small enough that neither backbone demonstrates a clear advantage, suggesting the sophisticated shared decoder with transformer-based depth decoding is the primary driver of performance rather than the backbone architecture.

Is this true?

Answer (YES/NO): YES